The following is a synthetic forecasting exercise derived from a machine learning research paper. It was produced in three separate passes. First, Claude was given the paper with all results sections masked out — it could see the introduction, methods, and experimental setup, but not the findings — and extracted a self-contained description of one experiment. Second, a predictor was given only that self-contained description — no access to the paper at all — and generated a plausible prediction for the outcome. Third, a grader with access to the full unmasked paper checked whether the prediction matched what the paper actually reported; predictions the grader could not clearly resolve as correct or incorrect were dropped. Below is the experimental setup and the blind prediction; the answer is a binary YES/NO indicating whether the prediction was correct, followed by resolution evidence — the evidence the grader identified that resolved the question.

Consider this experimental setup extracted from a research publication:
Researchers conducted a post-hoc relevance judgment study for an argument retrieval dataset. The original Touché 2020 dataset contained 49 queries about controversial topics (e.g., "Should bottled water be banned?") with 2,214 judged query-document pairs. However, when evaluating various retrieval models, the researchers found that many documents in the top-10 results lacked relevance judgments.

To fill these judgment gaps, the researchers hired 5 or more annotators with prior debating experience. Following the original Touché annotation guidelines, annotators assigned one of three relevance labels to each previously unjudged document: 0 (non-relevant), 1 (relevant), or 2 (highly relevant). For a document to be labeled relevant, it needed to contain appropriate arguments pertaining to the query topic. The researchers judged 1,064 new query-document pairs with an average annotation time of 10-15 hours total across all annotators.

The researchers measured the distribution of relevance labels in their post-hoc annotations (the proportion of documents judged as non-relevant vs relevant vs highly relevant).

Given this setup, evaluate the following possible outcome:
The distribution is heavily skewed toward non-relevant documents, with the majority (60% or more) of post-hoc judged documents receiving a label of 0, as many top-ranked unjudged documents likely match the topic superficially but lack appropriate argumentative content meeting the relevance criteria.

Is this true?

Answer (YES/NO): NO